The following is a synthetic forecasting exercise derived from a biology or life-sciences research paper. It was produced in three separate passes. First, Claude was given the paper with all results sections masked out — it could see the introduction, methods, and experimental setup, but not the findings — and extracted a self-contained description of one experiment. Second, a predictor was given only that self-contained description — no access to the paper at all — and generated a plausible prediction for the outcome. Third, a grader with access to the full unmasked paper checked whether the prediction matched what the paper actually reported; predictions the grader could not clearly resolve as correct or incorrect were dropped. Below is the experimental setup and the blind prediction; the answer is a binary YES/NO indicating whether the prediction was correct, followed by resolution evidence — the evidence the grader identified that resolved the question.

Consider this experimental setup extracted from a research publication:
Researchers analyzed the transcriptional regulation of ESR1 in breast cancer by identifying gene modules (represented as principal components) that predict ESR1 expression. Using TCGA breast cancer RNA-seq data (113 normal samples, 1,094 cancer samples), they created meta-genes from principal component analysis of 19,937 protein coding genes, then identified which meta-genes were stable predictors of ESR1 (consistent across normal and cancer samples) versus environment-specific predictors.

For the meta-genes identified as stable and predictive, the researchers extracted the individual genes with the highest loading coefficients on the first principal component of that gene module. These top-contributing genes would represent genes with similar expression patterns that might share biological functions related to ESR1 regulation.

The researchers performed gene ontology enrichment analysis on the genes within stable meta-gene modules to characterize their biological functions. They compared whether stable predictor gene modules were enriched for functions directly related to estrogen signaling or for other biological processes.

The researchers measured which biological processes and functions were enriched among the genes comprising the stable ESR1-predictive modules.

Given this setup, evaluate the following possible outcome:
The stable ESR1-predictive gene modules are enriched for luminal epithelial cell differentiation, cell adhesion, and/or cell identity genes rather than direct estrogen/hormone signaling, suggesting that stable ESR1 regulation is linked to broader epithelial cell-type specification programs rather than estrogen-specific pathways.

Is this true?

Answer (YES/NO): NO